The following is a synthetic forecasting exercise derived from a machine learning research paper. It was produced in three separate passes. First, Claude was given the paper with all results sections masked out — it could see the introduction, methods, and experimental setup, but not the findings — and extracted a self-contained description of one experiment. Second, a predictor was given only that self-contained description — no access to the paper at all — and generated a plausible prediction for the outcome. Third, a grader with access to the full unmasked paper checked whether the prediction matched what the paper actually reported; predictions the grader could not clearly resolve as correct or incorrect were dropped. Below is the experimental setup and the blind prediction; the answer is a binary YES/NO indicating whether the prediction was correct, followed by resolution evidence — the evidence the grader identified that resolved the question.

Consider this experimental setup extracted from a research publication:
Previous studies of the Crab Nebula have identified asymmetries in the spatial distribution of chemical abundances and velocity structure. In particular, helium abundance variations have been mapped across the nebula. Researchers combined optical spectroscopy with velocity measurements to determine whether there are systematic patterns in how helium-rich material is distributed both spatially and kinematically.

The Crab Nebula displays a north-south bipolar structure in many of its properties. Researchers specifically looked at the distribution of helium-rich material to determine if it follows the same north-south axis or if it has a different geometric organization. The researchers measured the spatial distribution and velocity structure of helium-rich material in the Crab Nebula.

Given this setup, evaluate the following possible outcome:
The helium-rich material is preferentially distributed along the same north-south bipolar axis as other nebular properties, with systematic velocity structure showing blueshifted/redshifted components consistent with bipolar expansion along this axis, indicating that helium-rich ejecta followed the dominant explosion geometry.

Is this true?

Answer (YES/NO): NO